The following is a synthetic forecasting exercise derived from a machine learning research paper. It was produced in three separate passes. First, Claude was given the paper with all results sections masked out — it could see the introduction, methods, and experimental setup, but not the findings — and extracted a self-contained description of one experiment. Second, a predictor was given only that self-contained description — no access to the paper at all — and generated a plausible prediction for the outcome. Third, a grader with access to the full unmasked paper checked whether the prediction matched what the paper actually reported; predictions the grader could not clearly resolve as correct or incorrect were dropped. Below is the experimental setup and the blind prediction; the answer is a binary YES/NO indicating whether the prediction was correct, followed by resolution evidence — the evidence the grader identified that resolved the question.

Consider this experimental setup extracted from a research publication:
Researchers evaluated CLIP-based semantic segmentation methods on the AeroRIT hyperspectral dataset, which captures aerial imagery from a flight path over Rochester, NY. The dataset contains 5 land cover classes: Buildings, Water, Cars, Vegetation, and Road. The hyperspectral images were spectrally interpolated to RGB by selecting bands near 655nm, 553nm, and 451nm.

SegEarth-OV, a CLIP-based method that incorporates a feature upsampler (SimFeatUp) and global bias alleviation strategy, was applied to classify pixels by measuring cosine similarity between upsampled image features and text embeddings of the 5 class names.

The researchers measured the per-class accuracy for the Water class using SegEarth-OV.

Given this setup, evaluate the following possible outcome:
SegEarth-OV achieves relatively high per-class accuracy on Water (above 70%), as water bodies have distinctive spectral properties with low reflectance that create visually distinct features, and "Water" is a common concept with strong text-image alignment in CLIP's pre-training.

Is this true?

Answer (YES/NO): NO